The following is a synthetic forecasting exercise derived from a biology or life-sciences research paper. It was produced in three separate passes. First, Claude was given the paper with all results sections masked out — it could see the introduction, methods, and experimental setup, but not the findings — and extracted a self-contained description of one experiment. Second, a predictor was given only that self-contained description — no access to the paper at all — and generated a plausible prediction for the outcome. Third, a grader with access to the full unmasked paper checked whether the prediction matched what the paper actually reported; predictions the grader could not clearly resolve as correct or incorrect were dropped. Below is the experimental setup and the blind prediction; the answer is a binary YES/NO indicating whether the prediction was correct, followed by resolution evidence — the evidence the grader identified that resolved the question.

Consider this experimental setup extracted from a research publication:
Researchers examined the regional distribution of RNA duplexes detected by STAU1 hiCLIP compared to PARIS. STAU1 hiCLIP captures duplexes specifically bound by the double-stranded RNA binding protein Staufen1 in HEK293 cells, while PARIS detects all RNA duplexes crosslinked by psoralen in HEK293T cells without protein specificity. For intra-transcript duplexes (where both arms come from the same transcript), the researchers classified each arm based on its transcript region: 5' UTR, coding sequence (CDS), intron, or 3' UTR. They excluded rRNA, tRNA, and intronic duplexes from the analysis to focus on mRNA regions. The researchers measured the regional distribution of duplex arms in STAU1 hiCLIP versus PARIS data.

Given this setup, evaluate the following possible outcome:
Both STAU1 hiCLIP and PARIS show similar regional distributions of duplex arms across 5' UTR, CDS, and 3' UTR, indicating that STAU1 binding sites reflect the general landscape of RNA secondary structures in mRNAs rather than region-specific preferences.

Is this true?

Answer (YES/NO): NO